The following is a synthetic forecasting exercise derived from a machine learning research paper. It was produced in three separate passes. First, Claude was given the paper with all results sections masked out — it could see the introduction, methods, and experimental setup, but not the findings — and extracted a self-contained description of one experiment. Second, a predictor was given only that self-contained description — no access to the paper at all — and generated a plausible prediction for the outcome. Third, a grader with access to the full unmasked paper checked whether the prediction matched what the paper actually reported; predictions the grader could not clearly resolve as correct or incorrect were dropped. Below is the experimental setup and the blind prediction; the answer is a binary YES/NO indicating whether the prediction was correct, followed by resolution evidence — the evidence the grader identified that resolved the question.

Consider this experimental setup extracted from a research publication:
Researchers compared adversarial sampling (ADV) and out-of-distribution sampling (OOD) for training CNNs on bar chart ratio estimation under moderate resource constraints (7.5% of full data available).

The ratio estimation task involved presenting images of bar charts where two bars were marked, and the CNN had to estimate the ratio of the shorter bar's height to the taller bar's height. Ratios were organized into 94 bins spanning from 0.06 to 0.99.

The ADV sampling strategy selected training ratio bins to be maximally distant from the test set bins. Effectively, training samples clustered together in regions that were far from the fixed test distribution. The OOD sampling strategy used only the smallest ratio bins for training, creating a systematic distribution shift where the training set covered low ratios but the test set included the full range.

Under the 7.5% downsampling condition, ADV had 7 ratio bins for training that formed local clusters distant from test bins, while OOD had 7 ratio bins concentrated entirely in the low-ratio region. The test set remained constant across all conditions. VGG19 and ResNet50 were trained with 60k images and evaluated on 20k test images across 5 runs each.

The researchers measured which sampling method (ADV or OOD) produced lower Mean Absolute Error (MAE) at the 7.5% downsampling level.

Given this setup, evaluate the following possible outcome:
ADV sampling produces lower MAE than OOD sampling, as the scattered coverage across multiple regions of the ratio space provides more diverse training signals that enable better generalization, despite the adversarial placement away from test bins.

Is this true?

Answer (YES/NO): YES